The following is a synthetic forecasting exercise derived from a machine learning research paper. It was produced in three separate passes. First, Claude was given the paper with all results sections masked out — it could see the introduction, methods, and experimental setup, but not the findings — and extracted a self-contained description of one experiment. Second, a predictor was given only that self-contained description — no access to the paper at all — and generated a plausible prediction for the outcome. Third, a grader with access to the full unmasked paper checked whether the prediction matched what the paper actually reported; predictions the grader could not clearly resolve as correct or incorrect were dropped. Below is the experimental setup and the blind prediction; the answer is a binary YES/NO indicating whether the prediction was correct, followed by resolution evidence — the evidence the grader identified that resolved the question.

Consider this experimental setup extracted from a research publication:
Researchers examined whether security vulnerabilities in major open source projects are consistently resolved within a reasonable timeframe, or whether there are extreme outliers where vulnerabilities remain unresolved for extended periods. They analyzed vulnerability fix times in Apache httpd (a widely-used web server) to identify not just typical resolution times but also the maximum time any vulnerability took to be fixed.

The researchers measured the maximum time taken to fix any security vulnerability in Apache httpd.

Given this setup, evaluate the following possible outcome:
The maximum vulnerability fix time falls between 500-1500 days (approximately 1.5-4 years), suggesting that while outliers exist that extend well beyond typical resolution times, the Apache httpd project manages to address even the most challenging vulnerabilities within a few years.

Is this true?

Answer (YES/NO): NO